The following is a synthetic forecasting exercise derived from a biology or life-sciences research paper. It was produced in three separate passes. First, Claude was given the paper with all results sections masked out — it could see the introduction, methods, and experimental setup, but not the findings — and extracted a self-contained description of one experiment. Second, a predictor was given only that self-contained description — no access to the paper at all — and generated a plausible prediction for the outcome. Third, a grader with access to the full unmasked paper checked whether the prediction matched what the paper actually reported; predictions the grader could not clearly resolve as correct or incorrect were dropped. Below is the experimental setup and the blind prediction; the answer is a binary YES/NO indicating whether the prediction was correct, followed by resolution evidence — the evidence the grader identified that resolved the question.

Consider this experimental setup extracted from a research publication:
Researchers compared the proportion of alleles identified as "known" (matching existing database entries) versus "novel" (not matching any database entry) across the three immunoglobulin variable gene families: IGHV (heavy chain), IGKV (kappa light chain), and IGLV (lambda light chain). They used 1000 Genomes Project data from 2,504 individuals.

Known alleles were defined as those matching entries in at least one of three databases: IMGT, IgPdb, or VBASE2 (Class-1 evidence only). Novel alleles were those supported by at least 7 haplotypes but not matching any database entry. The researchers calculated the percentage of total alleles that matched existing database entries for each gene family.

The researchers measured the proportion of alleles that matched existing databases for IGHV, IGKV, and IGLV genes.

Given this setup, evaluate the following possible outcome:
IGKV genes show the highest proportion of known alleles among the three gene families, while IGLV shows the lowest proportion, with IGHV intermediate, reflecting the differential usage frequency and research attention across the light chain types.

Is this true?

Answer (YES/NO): NO